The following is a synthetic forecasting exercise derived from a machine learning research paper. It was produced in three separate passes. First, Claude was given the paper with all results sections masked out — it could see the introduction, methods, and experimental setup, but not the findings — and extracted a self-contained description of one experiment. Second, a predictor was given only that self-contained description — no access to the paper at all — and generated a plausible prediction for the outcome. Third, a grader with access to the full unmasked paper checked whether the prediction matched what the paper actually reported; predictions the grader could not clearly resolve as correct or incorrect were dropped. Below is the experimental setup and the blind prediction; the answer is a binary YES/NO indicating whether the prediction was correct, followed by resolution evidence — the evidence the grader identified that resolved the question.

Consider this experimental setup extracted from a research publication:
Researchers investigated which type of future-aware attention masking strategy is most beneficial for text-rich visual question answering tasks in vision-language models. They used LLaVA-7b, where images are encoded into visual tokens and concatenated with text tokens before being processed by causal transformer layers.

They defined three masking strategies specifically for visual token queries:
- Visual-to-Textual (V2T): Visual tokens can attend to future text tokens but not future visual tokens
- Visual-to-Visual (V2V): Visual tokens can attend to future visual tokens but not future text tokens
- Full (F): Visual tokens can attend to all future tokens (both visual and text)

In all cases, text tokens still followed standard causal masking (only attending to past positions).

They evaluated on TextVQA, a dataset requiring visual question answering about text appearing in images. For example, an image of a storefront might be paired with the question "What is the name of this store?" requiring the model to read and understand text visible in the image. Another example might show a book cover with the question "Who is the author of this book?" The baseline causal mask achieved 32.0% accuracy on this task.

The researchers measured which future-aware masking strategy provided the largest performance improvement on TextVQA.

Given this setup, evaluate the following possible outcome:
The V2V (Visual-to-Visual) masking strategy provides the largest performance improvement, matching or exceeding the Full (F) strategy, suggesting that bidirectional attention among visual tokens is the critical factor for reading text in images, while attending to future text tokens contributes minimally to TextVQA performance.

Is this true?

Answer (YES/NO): NO